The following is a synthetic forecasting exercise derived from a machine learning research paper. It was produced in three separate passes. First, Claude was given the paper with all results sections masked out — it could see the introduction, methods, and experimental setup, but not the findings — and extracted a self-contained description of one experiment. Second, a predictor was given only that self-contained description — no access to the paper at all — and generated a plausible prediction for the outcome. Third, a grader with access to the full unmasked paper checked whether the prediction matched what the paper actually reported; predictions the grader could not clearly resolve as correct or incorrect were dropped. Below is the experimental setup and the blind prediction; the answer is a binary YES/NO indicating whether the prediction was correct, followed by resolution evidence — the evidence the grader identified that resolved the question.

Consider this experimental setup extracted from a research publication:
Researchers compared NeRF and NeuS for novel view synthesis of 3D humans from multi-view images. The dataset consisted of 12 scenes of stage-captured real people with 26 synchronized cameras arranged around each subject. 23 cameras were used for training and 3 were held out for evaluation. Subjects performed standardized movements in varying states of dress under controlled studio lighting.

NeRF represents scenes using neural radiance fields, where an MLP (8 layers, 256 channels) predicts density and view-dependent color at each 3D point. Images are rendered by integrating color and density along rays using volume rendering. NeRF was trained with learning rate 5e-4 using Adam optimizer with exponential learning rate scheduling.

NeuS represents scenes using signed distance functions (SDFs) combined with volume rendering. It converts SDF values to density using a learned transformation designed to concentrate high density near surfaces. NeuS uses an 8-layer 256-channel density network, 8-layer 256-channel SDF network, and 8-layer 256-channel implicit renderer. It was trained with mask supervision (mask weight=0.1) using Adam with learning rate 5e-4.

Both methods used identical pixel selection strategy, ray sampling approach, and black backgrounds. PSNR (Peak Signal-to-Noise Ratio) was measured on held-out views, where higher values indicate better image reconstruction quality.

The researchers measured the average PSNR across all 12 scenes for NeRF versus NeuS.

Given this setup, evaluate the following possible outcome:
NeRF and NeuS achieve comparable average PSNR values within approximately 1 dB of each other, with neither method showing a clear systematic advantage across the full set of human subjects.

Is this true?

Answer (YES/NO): NO